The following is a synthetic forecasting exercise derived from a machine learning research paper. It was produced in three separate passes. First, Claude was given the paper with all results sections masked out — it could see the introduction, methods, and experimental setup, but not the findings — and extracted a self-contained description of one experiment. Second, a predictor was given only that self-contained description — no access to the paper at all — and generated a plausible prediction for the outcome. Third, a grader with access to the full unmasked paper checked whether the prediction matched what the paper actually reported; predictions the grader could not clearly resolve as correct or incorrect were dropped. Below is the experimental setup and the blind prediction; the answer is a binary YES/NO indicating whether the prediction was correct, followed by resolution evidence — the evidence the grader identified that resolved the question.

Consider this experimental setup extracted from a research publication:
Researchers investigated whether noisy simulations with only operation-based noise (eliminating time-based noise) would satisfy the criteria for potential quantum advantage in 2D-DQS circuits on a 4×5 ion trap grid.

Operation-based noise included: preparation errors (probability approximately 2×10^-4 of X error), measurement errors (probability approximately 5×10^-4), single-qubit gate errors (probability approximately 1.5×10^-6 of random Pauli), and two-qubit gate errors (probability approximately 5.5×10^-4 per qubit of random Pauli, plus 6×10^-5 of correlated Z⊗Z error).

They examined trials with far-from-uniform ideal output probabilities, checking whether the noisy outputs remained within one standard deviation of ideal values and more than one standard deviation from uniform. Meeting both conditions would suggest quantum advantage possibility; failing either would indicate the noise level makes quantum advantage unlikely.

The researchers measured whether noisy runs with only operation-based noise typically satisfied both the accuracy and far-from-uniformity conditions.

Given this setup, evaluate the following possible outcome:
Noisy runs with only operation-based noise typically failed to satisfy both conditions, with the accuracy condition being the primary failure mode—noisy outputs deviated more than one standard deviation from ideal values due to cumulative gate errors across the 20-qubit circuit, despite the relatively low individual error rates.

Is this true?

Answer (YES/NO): NO